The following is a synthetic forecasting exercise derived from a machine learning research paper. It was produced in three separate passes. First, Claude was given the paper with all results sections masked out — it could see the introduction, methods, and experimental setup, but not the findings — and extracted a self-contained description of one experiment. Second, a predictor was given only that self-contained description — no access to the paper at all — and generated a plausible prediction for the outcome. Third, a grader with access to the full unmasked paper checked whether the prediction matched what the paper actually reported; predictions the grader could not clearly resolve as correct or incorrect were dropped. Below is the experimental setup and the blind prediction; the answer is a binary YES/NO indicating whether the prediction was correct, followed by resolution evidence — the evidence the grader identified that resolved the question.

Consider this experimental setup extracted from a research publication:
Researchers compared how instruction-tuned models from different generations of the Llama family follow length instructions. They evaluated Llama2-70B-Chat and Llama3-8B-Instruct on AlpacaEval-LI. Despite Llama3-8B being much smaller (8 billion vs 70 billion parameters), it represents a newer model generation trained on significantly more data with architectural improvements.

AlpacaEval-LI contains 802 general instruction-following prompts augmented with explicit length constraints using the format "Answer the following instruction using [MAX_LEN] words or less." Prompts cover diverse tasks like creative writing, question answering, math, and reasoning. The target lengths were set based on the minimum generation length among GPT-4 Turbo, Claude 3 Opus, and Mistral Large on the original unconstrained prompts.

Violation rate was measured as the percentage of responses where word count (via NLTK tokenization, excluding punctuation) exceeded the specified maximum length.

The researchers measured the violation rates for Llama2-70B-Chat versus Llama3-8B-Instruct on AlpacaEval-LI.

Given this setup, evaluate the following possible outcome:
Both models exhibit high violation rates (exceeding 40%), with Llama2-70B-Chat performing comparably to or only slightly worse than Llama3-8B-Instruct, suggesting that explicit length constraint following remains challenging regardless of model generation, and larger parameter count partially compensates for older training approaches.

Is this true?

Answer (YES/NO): NO